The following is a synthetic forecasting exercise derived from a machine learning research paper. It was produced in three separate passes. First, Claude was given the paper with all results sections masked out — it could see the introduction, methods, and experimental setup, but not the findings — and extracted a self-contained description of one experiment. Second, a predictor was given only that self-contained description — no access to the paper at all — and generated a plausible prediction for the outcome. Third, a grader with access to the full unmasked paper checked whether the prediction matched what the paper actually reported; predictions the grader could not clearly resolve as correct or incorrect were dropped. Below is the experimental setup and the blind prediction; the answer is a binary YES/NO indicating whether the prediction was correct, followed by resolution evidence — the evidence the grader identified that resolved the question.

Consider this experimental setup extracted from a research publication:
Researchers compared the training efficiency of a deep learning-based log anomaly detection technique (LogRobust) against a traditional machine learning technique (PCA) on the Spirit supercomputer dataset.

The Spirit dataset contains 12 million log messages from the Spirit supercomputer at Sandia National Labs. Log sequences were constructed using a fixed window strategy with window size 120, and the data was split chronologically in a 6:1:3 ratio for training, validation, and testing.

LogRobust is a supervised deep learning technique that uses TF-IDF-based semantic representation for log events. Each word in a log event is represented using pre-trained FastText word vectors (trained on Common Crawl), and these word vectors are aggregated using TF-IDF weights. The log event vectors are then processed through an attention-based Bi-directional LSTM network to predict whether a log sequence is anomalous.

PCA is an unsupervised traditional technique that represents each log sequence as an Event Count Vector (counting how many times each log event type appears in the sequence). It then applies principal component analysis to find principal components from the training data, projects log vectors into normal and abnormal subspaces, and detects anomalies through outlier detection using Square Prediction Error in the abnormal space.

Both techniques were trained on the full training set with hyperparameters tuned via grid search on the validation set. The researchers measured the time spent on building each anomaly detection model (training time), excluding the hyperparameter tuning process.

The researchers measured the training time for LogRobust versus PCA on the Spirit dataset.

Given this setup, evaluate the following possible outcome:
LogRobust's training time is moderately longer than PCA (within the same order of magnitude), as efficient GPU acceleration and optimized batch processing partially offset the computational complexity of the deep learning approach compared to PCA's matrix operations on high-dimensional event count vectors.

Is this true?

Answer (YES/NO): NO